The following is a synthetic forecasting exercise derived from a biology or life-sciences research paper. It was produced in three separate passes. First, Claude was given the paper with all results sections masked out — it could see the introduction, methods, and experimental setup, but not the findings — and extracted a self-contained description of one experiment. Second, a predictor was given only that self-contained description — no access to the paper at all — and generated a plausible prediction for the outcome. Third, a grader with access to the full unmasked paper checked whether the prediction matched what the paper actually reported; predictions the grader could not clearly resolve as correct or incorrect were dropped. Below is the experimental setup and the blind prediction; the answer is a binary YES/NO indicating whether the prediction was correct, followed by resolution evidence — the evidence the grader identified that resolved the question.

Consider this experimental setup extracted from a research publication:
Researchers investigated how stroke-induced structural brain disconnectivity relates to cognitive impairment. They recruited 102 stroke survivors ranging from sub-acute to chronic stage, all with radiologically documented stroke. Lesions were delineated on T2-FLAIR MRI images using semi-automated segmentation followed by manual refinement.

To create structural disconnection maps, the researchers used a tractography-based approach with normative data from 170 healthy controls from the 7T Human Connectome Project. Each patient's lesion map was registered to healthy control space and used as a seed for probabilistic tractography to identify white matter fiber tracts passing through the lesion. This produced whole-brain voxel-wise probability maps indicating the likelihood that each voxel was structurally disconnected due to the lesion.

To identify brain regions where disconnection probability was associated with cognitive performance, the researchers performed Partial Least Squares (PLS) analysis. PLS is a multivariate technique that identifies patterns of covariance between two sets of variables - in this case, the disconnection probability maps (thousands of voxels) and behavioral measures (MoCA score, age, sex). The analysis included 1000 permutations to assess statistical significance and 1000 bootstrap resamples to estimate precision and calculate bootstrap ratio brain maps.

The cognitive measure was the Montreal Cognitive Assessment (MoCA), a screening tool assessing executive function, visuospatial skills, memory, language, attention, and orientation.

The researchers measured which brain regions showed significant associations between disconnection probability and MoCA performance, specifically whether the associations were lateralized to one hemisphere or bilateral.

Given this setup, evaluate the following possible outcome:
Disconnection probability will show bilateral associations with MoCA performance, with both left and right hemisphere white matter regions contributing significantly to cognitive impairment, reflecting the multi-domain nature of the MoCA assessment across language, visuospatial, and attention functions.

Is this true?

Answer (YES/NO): NO